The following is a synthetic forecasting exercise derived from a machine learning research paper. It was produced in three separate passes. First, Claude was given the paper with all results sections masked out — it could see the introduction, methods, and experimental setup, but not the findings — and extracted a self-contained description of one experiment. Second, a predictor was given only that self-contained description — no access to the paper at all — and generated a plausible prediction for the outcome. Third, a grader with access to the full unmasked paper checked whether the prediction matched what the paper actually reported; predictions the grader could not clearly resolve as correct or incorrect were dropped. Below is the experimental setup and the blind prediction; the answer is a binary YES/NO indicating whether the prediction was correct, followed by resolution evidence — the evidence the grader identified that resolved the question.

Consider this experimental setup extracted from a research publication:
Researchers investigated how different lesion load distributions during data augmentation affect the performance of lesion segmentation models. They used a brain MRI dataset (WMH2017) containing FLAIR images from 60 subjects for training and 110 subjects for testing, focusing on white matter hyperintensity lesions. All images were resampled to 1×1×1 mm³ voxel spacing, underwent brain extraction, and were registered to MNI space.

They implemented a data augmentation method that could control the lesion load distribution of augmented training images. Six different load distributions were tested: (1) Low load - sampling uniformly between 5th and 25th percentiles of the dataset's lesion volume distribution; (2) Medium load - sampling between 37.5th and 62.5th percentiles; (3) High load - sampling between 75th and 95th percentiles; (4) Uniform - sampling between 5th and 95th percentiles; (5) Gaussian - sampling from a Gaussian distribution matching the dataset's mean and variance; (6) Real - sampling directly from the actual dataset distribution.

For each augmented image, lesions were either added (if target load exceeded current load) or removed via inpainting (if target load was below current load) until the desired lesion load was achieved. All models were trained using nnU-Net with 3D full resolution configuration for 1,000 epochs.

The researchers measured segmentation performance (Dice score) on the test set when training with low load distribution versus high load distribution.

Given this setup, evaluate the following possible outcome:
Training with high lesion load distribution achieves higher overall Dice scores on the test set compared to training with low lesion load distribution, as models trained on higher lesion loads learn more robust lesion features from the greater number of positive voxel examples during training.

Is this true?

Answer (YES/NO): YES